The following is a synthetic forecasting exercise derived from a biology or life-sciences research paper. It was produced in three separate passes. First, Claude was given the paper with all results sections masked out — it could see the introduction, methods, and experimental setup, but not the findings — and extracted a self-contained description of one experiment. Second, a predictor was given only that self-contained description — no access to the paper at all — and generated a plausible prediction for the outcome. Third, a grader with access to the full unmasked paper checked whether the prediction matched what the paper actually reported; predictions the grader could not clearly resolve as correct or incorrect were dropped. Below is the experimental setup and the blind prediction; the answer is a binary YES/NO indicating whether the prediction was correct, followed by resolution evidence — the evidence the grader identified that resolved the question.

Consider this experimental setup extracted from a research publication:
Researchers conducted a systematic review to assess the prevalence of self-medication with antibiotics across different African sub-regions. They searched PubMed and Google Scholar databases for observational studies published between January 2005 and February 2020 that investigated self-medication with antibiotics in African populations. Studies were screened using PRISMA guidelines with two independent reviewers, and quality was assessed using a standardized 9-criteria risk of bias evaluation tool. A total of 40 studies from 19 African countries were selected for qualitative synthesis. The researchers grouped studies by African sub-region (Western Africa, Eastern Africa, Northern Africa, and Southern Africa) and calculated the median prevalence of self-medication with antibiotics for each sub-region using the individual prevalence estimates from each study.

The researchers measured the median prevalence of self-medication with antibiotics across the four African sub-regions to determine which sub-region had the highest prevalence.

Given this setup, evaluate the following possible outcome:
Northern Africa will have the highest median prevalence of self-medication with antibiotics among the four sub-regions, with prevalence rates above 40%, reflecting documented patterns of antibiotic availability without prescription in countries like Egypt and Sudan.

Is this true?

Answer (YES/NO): NO